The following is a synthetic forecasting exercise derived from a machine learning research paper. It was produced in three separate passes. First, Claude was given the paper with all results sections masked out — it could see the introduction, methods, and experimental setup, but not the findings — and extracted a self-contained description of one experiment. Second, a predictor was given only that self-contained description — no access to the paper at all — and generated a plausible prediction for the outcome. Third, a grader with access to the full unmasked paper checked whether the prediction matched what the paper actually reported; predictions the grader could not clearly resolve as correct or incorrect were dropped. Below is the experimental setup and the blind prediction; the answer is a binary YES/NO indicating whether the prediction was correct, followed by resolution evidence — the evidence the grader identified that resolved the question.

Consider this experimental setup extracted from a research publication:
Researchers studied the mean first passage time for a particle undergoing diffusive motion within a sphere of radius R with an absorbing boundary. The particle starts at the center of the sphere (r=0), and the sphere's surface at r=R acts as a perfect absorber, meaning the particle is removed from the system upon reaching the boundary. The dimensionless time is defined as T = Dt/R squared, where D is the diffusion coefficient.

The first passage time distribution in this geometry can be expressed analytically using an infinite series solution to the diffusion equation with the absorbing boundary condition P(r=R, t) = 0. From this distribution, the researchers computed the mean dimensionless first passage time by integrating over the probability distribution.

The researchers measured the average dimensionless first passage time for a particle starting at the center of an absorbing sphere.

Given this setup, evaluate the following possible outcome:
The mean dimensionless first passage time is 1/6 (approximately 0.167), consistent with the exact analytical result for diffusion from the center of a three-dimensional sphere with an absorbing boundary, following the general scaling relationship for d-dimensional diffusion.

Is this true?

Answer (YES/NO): YES